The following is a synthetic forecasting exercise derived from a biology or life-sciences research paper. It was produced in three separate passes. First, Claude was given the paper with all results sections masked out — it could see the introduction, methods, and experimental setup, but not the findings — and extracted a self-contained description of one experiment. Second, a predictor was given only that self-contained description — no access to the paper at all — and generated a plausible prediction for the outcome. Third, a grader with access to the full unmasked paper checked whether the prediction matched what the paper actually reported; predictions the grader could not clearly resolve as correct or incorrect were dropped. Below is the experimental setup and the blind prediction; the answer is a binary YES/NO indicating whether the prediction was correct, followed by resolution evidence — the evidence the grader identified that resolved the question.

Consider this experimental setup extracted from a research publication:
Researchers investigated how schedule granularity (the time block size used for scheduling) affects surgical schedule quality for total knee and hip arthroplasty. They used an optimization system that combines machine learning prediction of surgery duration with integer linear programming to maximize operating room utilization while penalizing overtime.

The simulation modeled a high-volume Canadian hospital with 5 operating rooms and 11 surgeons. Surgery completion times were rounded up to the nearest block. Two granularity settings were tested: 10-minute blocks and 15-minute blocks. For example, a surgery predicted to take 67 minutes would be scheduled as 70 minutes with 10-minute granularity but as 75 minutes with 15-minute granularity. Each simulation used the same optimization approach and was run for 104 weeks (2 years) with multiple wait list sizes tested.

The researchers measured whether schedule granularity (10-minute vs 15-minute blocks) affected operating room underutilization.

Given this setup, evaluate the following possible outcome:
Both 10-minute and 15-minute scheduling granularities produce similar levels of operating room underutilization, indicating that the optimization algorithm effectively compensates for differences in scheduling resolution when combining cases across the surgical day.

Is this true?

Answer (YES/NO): NO